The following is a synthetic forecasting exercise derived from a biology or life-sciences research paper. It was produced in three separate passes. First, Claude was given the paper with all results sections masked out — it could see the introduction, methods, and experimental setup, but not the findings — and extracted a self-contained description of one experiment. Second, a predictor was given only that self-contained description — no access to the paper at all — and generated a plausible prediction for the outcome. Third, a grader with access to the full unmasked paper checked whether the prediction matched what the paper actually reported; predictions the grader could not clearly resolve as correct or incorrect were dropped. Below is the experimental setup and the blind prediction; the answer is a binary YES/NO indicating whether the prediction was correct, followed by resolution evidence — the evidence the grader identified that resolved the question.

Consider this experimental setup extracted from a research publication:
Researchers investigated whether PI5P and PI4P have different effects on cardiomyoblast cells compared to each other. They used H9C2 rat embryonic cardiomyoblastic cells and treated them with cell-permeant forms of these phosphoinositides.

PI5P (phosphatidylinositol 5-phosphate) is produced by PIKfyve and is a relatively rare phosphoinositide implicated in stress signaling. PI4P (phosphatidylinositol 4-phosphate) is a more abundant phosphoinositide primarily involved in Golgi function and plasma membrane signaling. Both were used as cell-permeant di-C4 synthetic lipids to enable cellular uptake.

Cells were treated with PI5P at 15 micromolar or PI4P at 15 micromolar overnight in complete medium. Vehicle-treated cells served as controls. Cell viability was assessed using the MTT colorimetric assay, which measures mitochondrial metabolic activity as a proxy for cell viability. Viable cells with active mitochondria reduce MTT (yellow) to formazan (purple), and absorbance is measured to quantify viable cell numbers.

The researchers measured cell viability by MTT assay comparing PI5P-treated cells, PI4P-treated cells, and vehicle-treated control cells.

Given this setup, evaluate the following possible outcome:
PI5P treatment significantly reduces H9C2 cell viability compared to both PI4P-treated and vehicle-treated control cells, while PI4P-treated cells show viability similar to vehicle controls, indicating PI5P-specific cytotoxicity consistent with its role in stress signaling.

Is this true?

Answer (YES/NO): NO